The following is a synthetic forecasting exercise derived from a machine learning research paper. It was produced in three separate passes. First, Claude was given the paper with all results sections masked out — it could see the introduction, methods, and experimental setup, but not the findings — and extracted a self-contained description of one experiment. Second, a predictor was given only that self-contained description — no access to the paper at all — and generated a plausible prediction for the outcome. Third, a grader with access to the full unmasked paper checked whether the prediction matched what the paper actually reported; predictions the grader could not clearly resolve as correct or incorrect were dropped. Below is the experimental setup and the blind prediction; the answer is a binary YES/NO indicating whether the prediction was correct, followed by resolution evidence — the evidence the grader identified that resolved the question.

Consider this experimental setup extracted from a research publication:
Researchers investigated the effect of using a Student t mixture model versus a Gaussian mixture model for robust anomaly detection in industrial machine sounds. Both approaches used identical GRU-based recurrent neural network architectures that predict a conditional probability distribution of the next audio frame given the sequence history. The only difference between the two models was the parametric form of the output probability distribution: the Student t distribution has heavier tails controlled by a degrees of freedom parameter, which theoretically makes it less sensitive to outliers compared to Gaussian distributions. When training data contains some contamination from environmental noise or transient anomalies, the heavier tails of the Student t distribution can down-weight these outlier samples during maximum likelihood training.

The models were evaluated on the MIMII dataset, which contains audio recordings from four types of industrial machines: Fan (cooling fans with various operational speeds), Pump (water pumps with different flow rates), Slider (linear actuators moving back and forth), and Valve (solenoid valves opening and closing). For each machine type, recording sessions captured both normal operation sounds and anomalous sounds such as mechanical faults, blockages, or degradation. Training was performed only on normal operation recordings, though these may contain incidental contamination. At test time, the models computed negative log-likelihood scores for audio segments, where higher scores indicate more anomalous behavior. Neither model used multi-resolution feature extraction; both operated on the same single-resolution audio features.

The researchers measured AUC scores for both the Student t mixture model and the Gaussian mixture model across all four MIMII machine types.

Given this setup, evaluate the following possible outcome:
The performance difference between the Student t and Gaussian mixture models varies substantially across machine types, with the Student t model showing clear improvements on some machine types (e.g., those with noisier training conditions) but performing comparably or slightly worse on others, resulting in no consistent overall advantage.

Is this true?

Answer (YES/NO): NO